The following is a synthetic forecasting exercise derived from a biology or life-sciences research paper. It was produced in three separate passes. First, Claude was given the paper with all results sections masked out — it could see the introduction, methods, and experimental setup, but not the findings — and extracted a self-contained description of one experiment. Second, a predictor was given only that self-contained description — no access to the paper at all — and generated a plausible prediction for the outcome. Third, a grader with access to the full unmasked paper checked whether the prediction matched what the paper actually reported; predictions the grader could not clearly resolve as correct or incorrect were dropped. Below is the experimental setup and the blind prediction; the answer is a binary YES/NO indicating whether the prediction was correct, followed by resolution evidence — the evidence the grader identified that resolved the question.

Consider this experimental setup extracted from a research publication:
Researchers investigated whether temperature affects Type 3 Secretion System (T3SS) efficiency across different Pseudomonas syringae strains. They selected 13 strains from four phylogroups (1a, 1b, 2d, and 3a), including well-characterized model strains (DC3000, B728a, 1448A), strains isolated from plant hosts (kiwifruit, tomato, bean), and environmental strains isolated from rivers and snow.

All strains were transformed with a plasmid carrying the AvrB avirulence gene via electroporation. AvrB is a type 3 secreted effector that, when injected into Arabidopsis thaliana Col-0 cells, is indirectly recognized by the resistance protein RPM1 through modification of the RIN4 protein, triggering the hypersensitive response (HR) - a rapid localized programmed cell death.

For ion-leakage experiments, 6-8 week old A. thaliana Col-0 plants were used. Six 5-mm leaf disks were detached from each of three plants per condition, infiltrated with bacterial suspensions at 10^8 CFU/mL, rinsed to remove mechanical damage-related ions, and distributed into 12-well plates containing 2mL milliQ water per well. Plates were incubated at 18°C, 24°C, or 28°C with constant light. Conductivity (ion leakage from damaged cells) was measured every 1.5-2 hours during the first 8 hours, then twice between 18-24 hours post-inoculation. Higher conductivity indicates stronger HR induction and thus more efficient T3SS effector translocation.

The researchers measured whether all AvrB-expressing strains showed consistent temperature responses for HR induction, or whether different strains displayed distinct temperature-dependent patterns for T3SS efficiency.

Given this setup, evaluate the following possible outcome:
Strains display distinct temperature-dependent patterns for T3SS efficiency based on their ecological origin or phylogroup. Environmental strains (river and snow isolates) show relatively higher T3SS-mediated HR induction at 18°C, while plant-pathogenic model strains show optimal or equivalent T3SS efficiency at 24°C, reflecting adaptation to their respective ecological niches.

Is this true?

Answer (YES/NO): NO